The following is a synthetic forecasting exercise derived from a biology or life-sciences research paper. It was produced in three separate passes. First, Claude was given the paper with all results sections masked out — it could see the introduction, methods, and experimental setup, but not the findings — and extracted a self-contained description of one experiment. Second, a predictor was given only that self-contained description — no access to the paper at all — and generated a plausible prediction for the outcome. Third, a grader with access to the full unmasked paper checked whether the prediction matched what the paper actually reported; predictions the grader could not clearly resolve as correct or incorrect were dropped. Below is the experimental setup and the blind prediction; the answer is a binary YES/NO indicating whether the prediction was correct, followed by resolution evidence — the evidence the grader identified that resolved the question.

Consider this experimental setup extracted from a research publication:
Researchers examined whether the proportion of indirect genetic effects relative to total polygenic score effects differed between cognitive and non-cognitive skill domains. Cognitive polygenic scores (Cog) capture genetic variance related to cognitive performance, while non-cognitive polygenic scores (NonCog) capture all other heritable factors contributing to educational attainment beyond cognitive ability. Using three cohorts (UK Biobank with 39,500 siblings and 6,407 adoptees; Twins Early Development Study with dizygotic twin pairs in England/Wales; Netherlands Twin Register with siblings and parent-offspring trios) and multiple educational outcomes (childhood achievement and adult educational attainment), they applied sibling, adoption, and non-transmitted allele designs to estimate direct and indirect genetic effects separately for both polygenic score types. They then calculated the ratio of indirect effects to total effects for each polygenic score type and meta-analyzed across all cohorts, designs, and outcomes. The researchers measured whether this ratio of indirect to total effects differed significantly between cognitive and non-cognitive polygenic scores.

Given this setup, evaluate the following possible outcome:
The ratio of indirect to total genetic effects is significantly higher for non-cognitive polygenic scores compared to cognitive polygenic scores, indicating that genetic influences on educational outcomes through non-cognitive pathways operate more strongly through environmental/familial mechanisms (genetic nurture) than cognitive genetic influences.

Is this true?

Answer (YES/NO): NO